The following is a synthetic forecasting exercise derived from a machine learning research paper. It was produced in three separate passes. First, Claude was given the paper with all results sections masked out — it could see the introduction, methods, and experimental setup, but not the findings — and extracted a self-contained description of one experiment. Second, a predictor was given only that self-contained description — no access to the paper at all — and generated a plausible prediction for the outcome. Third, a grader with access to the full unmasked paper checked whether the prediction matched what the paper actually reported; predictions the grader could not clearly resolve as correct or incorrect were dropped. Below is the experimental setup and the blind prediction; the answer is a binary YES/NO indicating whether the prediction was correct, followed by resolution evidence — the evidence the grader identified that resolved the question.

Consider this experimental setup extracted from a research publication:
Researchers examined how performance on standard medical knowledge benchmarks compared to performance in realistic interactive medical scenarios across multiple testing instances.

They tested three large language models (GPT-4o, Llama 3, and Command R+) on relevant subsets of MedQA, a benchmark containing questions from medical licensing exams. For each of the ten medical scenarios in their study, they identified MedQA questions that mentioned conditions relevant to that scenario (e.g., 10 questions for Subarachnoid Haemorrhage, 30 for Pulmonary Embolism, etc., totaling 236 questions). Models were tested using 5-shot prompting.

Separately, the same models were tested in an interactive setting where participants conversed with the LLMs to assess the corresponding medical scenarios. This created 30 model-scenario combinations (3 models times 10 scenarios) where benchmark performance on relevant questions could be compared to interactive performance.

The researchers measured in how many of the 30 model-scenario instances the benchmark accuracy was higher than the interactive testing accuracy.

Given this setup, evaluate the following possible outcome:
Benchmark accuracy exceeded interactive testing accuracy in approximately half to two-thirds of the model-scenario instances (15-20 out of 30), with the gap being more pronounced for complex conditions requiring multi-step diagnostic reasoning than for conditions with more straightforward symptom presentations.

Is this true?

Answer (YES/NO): NO